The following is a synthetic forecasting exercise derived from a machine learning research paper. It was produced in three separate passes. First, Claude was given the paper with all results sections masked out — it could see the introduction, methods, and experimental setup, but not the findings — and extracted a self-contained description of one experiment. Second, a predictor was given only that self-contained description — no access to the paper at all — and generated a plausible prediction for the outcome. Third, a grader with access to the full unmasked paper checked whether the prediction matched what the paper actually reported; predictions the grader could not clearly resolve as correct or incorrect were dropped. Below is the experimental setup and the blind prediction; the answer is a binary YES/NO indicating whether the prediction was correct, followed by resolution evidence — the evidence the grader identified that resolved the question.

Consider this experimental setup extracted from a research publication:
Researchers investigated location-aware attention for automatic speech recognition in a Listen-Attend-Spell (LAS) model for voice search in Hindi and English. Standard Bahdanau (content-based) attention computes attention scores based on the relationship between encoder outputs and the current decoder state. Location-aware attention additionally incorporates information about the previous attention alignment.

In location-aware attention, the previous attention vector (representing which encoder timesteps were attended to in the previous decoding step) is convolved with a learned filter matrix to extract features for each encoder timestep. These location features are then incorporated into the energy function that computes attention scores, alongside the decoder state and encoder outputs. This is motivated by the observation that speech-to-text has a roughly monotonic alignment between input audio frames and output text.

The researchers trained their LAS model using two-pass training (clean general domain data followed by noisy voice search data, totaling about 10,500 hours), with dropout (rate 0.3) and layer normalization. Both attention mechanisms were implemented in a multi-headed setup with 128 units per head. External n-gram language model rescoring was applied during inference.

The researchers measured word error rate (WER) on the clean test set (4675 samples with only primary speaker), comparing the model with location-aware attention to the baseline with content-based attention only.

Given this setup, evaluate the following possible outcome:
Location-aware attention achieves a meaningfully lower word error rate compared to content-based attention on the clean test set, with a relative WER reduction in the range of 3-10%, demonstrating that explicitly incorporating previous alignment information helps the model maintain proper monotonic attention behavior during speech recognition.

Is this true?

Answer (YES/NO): NO